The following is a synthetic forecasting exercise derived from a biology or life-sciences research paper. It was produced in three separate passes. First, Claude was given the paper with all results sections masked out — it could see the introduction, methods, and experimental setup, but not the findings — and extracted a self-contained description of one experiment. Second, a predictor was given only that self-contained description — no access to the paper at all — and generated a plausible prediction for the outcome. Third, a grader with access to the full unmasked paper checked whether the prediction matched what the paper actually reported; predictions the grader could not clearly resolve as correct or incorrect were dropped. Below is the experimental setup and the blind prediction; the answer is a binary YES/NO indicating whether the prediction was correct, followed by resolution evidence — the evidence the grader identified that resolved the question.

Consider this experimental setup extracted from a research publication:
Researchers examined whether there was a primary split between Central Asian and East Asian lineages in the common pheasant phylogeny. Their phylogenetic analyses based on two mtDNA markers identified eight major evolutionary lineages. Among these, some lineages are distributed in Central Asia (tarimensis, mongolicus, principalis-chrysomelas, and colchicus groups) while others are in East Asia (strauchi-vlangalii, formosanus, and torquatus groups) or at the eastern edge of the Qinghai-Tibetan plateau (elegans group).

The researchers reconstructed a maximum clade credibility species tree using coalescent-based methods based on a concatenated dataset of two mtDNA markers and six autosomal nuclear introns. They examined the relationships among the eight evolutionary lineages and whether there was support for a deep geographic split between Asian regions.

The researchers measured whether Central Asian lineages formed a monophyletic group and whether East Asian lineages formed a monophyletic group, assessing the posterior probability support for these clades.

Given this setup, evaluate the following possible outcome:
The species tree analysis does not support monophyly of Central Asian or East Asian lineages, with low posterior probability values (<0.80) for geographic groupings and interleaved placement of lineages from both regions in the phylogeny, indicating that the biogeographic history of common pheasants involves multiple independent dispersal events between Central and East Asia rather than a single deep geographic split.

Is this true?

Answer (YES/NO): NO